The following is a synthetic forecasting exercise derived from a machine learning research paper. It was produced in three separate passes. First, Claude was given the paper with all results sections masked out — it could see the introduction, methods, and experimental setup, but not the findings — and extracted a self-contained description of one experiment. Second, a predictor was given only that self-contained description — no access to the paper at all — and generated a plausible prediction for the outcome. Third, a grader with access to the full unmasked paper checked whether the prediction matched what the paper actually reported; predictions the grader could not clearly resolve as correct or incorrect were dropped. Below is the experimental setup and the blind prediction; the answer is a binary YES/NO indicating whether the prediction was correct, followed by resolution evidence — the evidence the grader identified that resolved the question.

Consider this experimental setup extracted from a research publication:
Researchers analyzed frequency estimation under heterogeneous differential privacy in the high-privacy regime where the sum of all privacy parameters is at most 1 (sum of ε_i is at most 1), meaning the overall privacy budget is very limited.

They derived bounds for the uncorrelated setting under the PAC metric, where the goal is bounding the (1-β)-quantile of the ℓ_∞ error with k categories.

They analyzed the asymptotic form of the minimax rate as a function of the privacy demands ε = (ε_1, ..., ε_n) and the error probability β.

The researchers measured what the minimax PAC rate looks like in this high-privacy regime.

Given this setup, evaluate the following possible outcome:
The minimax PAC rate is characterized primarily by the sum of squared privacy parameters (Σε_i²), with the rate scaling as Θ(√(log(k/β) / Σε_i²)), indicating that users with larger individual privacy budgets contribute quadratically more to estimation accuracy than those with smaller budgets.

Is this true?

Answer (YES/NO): NO